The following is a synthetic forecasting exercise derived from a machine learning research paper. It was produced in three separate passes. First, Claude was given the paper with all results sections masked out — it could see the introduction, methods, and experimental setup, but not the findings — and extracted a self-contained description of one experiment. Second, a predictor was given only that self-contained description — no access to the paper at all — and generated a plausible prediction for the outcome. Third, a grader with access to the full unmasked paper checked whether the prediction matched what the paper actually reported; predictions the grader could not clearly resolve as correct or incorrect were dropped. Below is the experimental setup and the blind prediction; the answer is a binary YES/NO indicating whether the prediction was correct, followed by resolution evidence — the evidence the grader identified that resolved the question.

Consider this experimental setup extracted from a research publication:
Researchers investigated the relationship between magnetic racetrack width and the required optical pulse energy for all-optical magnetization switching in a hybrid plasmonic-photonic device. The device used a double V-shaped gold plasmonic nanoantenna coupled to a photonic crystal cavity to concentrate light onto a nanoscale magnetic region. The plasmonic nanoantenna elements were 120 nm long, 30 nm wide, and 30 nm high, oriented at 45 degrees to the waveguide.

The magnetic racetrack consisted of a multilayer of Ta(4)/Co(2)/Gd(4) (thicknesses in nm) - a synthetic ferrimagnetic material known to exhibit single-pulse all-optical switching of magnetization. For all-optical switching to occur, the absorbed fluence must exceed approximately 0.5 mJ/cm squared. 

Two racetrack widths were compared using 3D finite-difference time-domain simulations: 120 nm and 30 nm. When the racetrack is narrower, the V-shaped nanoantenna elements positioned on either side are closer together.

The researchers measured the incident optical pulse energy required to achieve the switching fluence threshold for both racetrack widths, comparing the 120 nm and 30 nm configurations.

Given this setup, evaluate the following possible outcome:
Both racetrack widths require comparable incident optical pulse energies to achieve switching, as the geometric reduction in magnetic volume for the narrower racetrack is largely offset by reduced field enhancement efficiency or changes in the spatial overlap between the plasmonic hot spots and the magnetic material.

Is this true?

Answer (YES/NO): NO